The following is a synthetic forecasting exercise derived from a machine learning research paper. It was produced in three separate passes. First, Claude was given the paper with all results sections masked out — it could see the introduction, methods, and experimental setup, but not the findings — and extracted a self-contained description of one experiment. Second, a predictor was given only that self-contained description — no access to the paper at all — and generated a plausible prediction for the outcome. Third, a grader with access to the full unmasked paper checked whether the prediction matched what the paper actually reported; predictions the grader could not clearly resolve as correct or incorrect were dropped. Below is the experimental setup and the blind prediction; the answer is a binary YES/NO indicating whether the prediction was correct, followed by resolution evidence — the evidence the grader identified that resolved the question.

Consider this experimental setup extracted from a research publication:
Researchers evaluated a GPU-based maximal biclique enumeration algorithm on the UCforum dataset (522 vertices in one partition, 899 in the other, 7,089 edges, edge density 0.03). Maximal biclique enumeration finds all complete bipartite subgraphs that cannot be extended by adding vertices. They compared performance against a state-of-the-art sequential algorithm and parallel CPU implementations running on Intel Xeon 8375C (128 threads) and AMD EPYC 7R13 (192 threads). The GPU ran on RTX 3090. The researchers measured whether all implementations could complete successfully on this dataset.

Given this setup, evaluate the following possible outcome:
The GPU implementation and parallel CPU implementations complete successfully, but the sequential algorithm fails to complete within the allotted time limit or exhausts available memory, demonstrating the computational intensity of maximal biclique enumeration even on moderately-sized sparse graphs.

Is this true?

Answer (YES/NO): YES